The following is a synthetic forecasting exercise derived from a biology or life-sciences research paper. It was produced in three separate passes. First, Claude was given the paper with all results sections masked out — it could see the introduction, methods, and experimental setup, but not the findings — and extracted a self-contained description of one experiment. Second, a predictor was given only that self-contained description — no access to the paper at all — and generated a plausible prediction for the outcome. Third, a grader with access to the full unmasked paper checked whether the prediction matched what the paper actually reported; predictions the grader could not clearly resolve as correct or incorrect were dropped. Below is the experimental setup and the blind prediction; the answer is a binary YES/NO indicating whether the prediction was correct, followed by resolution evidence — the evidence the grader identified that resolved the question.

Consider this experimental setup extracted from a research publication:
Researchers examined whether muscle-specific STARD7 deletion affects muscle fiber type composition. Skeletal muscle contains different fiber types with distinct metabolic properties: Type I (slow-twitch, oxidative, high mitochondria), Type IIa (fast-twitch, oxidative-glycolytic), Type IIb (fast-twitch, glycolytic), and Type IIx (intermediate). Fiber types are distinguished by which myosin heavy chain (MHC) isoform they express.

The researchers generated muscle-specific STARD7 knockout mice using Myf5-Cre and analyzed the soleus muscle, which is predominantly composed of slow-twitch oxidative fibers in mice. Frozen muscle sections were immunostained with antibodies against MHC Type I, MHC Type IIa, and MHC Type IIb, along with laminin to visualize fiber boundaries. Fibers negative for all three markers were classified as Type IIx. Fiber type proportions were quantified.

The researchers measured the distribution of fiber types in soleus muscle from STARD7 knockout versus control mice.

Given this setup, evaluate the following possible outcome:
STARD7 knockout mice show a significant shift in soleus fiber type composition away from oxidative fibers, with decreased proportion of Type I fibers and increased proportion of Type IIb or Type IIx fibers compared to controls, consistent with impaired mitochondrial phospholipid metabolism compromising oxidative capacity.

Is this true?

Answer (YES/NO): NO